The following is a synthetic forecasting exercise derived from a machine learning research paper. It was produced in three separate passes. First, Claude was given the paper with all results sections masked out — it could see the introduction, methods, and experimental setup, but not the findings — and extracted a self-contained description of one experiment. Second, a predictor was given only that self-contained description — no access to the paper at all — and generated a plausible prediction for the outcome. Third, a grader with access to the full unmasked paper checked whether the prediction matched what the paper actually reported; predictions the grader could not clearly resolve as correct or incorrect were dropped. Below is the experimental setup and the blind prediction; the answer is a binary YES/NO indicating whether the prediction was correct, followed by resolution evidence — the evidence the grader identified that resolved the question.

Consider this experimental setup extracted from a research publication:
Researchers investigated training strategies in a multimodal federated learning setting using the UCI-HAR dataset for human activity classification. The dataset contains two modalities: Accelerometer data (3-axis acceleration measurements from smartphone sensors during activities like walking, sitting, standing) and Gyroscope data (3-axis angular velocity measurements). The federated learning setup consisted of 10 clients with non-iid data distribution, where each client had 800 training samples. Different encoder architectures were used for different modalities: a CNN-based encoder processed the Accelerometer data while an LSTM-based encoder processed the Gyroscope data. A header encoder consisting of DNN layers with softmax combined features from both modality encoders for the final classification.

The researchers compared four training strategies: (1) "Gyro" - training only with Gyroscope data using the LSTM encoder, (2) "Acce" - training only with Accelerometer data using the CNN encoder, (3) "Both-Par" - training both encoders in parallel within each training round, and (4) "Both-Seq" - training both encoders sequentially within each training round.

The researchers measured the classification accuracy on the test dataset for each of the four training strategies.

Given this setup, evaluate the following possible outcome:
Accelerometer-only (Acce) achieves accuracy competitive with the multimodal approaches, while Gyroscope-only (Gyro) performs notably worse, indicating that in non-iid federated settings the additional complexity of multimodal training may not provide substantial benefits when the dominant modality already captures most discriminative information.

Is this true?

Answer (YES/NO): NO